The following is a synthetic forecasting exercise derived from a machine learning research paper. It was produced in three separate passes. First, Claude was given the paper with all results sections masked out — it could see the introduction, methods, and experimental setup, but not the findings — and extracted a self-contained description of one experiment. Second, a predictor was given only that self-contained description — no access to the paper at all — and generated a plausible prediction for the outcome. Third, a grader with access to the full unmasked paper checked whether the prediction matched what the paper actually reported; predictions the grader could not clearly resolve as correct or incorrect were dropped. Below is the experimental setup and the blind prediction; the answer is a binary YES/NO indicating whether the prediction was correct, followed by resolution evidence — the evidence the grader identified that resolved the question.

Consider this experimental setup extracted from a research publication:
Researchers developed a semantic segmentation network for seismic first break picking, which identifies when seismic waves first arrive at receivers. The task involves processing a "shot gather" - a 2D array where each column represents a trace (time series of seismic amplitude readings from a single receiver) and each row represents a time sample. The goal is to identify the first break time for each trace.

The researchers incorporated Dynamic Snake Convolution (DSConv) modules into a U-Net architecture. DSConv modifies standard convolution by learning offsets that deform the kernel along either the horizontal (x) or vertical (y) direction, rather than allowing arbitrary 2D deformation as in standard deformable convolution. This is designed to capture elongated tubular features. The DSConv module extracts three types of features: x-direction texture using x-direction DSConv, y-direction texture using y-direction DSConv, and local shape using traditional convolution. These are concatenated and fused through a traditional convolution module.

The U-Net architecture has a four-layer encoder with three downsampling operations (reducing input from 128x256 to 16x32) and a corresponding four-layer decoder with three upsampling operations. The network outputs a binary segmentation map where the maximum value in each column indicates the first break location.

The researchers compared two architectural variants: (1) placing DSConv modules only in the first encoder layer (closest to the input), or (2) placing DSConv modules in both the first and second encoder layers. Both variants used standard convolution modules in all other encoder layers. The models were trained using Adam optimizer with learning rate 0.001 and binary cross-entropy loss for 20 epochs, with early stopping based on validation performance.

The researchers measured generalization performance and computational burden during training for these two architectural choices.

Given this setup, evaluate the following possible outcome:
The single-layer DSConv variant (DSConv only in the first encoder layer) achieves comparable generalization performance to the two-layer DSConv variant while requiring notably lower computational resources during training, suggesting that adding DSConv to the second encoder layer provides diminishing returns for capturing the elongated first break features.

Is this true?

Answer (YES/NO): NO